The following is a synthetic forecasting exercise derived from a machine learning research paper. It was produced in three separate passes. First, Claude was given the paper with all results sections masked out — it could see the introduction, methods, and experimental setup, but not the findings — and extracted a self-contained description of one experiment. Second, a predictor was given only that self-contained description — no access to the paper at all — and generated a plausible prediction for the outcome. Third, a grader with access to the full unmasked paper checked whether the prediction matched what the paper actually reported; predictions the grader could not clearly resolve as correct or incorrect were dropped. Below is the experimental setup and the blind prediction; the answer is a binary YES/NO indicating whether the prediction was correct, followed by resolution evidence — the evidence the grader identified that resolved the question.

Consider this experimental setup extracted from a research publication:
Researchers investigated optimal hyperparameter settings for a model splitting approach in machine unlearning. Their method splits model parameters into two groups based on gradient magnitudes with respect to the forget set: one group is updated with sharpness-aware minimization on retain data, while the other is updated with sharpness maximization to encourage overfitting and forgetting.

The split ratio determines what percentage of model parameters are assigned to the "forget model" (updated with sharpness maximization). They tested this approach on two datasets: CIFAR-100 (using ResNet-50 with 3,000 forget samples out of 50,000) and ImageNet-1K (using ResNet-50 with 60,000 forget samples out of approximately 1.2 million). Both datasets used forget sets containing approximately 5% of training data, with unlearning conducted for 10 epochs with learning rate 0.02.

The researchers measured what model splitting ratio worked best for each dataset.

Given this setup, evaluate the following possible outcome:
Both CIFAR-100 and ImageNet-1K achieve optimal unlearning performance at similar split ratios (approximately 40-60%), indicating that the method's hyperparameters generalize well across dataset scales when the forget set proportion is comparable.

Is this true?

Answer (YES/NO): NO